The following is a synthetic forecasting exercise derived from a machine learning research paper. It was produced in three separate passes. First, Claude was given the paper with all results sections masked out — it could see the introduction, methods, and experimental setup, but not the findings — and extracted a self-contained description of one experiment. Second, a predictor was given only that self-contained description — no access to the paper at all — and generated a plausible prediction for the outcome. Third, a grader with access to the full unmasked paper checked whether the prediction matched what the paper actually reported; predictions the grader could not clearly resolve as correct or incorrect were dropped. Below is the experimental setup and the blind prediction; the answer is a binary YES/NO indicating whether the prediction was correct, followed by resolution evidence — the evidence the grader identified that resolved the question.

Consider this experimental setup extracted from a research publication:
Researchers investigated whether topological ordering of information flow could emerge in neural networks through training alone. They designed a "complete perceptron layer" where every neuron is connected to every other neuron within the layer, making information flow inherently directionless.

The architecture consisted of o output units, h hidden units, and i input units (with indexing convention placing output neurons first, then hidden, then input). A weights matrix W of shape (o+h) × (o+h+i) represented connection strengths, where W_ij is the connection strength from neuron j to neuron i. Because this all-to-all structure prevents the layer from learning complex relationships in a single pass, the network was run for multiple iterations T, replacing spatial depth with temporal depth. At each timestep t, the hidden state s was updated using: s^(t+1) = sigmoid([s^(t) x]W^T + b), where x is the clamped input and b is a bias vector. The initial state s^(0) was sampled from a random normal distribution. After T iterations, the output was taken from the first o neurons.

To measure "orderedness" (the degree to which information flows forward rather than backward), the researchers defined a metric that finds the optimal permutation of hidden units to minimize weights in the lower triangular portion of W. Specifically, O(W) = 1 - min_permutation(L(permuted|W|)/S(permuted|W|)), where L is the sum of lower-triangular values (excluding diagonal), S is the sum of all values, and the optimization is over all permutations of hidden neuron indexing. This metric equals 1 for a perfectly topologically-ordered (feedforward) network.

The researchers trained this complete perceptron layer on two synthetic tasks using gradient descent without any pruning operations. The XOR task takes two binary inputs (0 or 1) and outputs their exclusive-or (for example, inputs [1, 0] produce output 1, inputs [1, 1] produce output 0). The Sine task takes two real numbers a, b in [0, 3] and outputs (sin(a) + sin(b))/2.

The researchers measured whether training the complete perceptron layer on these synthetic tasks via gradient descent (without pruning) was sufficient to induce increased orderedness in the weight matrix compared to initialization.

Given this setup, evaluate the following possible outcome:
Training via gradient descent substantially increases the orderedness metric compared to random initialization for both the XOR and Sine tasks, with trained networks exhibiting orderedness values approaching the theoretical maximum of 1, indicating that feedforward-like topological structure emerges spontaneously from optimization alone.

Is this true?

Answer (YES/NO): NO